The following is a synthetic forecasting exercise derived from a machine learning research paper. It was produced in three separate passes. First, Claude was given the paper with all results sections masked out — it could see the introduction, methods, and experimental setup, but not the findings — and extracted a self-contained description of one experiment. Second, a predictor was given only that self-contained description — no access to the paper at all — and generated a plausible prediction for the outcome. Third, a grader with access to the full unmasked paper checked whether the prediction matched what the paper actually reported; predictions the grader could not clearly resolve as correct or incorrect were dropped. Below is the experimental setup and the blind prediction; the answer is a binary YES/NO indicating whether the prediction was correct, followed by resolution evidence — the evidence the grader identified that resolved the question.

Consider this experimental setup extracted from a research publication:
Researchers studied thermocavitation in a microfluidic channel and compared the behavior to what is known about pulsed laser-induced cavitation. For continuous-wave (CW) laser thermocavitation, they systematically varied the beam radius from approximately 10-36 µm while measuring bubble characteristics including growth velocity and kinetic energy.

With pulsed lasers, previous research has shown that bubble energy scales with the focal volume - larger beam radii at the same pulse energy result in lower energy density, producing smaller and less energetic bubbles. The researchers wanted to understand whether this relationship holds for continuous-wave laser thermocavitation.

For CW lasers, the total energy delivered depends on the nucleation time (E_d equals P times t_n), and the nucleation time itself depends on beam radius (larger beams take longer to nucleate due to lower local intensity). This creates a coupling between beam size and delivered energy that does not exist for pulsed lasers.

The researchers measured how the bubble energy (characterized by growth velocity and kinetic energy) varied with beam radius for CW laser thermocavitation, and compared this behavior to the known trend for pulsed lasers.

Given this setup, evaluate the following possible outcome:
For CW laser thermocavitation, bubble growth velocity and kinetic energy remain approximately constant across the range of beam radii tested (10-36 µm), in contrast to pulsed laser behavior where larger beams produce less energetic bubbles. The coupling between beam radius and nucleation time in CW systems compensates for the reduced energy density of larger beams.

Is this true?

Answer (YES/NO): NO